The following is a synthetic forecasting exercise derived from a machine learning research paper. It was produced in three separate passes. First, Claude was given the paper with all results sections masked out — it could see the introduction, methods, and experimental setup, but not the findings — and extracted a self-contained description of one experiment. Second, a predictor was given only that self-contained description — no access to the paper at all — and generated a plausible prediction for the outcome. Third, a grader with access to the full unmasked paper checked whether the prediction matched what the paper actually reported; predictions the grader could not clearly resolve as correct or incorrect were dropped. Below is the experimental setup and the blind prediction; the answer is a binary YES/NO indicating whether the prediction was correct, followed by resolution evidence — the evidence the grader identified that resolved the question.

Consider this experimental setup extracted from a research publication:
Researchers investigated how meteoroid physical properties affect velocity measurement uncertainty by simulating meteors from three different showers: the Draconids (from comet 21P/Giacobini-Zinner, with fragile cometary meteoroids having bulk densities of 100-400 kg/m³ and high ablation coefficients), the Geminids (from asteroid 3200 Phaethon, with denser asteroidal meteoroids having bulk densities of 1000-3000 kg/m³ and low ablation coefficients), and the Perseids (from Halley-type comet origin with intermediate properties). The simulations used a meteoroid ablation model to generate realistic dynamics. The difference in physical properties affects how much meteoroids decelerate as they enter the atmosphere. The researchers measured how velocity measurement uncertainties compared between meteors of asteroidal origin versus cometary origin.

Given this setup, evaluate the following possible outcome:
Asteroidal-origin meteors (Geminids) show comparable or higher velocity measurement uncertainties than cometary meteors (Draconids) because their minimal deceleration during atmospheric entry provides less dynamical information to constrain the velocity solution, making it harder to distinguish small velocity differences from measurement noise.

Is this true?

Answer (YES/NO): NO